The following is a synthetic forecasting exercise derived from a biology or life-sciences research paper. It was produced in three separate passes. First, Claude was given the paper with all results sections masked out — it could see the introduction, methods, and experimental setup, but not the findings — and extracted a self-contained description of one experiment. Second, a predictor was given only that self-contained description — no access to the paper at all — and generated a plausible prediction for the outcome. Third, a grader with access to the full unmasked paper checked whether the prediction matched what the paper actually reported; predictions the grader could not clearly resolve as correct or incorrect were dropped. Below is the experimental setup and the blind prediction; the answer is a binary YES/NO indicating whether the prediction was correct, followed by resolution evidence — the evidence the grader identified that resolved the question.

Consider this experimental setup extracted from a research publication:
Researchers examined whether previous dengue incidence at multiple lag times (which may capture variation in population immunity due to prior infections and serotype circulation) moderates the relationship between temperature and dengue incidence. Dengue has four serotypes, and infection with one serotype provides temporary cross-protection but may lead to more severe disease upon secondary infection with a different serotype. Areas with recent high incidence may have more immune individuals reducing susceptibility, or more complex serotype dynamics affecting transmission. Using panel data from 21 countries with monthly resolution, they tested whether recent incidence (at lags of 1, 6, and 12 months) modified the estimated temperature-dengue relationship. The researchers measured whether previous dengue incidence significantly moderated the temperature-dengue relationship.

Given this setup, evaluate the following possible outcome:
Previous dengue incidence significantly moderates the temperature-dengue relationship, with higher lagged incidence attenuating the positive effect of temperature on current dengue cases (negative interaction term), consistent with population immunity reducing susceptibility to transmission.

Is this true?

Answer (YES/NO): NO